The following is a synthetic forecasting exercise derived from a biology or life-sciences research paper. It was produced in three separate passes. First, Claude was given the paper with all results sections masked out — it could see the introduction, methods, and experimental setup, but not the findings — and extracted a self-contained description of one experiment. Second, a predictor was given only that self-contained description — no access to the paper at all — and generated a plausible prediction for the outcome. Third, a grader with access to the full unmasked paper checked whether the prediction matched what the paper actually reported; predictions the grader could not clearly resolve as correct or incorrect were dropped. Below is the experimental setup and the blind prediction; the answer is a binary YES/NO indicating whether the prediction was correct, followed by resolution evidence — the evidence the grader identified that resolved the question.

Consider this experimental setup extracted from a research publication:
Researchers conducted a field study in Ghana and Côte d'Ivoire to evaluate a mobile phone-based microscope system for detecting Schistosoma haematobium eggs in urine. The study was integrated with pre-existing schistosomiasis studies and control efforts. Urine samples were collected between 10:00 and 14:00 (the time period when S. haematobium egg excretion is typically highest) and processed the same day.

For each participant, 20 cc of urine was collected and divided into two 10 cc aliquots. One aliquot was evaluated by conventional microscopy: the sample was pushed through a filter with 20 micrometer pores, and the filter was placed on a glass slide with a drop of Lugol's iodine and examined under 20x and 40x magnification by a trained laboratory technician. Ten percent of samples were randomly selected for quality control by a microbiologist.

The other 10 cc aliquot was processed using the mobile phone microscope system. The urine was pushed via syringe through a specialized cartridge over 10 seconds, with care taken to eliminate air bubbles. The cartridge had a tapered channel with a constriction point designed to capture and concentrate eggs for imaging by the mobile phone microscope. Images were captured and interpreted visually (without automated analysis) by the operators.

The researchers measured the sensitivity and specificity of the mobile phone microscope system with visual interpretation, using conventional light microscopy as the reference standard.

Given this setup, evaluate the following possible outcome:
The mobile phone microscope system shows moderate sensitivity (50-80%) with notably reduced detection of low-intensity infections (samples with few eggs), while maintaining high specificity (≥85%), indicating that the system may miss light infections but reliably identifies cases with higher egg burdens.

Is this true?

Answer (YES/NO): NO